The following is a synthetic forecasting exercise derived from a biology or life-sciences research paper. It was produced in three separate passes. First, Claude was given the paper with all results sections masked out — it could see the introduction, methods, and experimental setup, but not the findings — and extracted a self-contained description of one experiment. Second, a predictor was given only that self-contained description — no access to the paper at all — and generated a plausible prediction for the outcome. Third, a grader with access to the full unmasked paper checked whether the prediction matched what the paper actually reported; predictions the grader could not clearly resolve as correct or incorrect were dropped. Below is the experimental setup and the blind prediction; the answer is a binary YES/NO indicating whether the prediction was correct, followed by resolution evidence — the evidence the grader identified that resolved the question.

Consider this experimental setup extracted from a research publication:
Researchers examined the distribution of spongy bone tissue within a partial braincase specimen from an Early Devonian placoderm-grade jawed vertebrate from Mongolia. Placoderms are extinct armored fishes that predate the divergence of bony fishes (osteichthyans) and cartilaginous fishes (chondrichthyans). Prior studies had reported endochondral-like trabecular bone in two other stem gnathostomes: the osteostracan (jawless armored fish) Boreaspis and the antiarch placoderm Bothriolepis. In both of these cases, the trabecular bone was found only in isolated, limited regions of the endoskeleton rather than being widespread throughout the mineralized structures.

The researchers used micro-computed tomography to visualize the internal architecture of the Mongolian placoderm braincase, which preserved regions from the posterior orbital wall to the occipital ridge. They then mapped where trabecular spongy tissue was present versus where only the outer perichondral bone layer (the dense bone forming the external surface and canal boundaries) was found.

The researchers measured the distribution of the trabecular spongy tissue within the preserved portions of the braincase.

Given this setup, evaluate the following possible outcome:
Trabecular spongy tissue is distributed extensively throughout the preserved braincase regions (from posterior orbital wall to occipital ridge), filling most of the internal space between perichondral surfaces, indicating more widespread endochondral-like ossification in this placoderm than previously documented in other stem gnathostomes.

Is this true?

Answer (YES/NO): YES